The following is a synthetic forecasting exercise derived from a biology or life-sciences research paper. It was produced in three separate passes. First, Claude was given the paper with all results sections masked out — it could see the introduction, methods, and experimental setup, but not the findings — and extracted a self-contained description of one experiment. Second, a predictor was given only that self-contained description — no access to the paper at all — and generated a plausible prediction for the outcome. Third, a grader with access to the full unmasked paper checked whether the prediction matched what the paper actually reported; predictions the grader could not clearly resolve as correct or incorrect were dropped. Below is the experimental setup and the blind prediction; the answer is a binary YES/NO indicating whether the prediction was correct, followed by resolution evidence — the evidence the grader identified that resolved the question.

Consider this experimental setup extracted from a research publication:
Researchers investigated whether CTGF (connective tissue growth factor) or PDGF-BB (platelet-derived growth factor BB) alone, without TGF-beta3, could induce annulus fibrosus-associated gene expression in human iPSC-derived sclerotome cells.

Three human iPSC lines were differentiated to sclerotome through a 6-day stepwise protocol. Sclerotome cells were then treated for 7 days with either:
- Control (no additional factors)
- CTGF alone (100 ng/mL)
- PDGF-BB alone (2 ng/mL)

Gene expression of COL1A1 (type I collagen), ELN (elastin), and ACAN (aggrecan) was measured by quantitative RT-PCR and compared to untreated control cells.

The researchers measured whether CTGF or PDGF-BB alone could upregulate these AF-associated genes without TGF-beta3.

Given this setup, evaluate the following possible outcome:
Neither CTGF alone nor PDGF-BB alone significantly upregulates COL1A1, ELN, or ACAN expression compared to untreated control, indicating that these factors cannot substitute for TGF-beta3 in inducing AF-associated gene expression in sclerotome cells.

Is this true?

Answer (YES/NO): YES